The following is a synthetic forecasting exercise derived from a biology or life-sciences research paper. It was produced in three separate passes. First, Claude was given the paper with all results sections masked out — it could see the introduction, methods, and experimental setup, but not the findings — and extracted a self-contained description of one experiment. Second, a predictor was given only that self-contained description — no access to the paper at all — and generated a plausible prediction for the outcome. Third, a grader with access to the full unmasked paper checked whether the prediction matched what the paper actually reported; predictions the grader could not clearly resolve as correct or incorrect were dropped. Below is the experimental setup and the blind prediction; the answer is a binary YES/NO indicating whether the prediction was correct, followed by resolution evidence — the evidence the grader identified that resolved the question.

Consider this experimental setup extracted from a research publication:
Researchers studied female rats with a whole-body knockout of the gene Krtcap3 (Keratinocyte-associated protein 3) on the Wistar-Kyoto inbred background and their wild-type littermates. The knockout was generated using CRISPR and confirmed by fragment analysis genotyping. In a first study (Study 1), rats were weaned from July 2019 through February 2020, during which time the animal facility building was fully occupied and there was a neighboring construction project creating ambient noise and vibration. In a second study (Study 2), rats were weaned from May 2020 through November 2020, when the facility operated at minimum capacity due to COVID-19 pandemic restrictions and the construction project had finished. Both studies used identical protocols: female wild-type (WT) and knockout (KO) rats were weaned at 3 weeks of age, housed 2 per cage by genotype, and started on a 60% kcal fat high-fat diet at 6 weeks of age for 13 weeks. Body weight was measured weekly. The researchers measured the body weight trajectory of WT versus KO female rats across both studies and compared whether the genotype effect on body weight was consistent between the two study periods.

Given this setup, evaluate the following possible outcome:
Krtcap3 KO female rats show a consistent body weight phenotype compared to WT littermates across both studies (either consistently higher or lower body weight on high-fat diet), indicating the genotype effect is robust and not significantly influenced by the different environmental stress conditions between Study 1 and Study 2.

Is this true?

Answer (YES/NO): NO